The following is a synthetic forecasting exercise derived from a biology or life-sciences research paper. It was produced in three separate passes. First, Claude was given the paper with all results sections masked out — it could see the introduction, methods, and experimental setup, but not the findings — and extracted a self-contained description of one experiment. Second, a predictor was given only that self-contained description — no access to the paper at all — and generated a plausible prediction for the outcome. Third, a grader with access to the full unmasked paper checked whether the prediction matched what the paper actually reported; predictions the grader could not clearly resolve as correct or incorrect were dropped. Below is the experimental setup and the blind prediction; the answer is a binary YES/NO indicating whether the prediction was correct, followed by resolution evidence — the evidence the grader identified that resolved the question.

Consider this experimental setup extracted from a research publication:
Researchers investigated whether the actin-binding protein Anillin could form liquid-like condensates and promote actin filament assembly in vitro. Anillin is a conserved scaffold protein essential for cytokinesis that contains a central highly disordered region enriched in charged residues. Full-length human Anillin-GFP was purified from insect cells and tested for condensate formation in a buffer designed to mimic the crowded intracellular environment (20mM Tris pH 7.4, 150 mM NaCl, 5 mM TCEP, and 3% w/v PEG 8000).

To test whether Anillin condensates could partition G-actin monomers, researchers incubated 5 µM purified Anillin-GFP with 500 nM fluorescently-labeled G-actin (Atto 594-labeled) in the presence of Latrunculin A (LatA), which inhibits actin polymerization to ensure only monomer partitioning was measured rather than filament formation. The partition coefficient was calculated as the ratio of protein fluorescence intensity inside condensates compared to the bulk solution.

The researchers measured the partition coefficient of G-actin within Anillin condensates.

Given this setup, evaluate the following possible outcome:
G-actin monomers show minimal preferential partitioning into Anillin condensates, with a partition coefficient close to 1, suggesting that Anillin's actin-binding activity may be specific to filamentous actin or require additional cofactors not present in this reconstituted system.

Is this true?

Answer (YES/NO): NO